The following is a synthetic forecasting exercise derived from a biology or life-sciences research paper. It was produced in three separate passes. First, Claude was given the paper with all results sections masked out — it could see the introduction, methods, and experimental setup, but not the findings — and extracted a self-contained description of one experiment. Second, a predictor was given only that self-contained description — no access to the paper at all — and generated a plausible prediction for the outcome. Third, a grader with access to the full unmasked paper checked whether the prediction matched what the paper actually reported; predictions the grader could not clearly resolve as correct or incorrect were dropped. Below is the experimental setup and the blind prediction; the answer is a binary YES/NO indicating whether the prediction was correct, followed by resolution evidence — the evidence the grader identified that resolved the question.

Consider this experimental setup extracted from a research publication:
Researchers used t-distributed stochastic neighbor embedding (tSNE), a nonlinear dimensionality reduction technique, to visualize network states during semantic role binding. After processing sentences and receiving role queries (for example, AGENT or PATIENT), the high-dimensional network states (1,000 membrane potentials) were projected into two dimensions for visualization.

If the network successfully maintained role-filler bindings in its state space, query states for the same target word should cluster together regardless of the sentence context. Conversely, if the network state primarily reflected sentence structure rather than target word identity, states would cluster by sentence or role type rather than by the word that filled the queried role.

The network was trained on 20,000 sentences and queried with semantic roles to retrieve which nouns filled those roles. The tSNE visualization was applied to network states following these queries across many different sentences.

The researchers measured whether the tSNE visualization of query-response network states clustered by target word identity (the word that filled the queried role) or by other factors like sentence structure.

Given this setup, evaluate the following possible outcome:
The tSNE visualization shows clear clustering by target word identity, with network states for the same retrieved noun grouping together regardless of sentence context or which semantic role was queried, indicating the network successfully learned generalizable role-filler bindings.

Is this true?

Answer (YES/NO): NO